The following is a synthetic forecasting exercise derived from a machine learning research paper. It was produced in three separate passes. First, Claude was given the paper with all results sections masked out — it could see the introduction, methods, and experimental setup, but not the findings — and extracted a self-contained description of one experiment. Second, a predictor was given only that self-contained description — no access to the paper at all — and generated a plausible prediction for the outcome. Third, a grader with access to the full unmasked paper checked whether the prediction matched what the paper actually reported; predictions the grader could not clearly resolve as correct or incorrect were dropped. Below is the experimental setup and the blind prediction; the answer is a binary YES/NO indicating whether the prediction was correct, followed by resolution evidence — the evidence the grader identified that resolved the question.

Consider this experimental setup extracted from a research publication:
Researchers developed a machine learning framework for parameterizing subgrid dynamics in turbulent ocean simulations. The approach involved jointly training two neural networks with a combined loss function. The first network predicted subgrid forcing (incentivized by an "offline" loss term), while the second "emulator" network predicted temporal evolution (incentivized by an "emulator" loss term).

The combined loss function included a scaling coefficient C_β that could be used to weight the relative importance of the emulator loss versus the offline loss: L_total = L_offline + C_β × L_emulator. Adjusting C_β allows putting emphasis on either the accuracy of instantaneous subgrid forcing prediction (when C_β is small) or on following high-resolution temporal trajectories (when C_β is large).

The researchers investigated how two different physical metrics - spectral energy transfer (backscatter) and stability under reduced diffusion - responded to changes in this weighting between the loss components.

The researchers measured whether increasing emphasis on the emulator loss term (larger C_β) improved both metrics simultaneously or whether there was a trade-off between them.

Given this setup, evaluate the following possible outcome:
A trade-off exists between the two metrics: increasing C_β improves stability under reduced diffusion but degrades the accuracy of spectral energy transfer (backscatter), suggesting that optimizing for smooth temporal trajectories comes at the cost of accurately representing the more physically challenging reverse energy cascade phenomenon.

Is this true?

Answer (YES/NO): YES